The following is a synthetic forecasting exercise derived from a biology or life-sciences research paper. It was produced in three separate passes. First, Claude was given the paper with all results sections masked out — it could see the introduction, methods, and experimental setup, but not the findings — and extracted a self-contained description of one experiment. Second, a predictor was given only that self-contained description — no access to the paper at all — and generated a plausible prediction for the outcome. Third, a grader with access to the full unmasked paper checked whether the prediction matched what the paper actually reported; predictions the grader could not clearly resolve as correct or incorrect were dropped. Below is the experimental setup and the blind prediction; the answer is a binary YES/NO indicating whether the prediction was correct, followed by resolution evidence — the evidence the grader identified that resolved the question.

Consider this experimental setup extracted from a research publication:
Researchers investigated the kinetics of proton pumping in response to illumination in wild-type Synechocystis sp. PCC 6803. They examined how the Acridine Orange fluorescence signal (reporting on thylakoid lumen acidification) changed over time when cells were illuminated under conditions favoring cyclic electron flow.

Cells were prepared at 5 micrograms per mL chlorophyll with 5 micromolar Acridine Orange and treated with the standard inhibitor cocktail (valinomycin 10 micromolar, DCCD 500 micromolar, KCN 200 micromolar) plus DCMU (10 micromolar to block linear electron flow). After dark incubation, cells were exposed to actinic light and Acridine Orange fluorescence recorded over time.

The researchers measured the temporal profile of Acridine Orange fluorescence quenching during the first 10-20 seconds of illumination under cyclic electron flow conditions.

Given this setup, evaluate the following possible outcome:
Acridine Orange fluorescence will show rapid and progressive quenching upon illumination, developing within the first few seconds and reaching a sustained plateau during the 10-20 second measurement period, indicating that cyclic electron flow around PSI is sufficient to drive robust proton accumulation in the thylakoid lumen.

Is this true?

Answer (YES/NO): YES